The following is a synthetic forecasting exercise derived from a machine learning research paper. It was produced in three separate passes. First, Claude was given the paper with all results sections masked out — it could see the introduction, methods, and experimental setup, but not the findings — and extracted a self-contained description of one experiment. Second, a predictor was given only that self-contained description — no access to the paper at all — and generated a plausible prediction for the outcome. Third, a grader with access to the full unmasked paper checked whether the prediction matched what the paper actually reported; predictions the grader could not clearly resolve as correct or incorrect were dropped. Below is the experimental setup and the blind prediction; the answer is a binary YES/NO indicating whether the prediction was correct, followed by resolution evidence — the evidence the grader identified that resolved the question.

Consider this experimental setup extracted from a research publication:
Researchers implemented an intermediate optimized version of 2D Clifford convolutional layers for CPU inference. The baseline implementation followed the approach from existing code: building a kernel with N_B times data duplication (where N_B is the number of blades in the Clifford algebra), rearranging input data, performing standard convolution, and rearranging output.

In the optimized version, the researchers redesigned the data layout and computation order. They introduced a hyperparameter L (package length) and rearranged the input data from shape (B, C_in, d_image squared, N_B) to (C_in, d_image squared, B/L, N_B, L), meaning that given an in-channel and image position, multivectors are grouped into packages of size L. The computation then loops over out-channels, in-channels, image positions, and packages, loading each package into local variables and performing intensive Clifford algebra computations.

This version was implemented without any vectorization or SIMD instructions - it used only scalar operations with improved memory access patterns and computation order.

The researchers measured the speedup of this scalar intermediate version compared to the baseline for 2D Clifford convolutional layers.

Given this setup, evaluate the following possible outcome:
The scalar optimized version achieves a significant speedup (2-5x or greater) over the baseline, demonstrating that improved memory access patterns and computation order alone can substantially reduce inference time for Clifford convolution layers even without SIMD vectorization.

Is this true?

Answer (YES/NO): YES